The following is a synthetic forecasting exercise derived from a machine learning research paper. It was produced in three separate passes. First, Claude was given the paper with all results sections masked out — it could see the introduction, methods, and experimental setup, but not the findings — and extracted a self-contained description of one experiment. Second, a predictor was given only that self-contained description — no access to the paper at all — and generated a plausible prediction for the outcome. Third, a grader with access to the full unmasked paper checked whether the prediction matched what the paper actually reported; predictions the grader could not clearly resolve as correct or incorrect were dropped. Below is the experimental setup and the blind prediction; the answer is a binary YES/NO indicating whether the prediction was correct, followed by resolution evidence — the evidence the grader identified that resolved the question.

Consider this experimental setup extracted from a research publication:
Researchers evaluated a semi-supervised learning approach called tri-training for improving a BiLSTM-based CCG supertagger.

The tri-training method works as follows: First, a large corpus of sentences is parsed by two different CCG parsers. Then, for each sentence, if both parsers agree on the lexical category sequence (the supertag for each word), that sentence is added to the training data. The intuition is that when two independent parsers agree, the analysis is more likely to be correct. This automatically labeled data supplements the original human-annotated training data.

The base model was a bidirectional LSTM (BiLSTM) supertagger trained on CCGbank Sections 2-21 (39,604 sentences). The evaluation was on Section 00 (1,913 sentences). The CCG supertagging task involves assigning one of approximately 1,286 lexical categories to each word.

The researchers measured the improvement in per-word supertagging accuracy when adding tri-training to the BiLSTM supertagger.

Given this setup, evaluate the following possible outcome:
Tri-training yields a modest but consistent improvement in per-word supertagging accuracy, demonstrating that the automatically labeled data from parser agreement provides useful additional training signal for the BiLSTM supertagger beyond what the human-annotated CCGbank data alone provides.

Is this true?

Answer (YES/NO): YES